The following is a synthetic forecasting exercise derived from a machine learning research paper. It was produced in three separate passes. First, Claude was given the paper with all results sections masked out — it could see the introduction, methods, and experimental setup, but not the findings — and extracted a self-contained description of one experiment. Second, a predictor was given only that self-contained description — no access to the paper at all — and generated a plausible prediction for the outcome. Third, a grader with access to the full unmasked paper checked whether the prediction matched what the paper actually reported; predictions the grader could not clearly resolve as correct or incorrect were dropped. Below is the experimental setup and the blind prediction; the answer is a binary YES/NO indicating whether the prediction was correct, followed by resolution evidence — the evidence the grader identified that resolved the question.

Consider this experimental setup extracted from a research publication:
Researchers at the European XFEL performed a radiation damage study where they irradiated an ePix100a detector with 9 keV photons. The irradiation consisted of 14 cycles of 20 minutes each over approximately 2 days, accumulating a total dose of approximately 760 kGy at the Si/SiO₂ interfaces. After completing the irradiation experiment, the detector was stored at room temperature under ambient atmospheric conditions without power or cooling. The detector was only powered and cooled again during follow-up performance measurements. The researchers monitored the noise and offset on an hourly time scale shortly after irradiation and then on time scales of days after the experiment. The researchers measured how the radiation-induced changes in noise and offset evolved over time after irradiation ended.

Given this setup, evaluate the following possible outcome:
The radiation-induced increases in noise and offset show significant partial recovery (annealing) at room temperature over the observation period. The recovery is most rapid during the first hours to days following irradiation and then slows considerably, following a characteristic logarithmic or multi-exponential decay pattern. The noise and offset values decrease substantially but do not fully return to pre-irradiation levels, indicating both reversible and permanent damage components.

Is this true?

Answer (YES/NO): YES